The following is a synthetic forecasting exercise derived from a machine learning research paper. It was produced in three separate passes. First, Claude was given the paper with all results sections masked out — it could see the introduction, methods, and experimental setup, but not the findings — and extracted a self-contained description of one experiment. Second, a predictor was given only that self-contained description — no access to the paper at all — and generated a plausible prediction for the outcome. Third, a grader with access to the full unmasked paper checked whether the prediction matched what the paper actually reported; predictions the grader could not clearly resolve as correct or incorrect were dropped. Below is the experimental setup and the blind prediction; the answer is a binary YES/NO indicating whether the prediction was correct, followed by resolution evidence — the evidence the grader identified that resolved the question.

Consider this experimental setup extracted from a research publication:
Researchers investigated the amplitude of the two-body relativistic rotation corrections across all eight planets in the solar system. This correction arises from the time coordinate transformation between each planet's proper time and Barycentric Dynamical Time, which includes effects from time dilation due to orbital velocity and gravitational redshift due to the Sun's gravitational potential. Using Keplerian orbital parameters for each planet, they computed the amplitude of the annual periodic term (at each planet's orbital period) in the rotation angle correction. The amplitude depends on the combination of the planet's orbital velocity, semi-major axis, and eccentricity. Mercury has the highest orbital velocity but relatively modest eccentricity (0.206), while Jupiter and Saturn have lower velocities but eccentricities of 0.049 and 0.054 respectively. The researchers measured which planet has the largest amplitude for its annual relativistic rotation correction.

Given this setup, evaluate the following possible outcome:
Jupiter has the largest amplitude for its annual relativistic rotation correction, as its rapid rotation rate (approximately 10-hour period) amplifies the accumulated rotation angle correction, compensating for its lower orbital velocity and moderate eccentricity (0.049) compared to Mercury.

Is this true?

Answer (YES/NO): NO